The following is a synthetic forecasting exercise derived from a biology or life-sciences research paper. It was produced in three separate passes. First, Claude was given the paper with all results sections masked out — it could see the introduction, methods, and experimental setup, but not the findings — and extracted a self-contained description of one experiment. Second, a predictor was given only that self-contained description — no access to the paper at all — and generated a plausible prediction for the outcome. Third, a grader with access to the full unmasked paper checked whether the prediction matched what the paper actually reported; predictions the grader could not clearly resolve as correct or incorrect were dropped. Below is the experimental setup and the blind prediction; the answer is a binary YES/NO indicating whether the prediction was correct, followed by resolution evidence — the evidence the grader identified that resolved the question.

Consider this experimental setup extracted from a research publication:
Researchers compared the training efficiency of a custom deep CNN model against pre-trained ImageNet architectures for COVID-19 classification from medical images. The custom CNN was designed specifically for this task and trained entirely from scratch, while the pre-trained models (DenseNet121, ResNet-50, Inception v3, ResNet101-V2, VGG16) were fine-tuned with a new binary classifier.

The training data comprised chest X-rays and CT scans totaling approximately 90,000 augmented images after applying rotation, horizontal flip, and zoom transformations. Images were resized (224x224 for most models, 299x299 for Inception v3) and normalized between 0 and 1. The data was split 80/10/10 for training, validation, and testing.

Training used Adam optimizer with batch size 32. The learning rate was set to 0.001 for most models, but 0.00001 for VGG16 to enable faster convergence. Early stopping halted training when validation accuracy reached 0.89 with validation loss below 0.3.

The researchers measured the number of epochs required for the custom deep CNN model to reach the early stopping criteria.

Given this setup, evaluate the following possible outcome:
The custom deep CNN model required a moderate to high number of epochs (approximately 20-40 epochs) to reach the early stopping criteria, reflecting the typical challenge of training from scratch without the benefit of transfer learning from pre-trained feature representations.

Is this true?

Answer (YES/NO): NO